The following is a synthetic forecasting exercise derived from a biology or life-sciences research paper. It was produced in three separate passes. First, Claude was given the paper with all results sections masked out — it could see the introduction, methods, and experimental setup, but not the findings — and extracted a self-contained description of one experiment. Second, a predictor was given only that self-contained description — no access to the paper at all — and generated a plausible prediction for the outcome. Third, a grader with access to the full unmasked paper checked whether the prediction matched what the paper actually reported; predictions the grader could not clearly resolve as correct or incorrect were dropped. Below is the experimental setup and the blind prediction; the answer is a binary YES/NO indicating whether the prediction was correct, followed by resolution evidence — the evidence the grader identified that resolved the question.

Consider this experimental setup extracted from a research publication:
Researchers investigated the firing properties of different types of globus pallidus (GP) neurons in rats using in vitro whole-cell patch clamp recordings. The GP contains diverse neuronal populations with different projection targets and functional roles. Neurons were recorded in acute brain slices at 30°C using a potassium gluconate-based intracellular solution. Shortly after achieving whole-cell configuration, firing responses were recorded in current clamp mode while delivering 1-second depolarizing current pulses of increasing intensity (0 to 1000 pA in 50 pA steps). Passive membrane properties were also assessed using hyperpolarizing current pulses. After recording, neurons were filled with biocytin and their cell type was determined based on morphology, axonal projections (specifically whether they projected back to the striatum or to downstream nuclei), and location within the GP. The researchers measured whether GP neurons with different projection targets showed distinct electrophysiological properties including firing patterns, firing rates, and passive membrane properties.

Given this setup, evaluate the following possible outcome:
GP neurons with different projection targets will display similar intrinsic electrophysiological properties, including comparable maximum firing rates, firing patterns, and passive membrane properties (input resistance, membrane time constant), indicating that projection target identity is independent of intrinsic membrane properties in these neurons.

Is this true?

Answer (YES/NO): NO